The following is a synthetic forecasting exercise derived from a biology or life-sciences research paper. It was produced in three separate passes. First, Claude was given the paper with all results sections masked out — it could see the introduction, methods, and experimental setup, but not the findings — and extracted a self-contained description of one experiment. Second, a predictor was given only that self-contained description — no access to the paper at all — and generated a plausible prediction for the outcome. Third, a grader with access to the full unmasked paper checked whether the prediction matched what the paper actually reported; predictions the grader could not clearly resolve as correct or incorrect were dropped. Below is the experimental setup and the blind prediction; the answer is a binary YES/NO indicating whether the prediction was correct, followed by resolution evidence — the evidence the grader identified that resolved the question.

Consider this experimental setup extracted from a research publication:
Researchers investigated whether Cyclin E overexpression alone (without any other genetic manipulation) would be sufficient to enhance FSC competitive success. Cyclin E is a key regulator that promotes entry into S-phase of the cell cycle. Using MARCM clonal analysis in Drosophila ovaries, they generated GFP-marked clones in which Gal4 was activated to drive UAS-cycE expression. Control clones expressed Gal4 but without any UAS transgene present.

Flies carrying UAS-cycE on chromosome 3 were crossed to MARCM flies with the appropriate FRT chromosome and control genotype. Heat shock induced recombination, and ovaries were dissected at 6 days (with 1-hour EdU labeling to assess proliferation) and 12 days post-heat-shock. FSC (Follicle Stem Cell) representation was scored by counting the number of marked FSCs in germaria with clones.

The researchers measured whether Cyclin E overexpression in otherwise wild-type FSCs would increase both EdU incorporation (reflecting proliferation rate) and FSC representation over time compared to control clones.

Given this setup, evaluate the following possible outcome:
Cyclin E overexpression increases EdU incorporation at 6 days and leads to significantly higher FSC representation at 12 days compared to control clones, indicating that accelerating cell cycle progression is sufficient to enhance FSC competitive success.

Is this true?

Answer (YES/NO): YES